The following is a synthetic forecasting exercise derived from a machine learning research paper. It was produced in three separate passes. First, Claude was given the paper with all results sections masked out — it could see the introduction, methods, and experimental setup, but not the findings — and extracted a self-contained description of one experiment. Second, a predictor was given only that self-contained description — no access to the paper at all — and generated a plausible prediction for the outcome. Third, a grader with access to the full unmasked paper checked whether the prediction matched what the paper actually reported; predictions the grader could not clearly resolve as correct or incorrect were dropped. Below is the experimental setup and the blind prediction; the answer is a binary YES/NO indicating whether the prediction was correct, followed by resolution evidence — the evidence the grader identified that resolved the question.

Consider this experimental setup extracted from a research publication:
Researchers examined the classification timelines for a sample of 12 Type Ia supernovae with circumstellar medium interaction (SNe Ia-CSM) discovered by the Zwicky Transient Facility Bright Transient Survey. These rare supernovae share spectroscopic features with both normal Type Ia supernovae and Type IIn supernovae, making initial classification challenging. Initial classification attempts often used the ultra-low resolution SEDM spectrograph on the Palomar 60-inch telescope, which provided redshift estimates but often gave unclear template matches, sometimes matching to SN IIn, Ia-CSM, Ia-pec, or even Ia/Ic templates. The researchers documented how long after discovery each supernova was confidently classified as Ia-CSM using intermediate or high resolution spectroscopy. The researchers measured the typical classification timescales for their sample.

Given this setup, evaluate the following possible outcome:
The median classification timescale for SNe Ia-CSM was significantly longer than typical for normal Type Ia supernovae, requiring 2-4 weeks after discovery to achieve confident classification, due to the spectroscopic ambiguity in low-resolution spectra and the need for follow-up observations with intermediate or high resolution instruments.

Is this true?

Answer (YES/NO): NO